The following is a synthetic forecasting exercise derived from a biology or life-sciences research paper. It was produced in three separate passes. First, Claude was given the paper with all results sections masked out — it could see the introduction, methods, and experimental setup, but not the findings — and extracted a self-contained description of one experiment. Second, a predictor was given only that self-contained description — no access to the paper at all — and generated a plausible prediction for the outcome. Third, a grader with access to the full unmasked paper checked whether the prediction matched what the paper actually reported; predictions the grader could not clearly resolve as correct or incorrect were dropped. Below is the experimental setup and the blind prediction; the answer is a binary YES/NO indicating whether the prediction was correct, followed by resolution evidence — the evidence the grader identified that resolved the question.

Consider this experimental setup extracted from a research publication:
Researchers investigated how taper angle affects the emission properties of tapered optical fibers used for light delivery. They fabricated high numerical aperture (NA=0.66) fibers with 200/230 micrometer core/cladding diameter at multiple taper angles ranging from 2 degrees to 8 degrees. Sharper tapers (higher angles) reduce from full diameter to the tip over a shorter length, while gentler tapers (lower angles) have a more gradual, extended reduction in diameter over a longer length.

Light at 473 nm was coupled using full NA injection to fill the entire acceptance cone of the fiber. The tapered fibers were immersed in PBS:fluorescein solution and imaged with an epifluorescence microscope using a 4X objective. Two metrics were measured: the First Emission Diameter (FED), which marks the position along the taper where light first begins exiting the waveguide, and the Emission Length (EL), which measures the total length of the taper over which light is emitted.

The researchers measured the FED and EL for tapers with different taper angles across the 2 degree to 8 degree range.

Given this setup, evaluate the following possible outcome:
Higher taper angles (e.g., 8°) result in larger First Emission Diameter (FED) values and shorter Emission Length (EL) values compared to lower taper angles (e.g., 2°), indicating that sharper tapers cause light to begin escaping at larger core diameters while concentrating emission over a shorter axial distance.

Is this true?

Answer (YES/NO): NO